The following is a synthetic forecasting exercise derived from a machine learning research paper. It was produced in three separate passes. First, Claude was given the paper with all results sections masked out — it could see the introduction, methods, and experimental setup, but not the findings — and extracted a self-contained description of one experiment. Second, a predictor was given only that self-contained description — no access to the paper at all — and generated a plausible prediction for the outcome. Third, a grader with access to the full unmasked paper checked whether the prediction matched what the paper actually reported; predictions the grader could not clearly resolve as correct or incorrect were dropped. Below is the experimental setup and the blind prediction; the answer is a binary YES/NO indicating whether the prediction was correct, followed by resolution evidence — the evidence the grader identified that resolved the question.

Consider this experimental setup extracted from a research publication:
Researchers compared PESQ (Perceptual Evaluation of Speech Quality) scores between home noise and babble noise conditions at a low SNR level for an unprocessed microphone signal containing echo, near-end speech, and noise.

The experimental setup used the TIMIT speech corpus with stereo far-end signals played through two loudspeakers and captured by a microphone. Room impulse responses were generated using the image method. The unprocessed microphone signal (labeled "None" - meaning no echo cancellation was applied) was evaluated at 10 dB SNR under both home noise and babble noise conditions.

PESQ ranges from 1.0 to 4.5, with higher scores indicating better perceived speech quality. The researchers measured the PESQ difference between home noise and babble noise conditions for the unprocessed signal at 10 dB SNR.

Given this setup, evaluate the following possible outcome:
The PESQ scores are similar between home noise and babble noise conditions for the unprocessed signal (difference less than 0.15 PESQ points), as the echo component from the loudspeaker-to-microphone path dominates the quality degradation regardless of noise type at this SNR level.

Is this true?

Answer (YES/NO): NO